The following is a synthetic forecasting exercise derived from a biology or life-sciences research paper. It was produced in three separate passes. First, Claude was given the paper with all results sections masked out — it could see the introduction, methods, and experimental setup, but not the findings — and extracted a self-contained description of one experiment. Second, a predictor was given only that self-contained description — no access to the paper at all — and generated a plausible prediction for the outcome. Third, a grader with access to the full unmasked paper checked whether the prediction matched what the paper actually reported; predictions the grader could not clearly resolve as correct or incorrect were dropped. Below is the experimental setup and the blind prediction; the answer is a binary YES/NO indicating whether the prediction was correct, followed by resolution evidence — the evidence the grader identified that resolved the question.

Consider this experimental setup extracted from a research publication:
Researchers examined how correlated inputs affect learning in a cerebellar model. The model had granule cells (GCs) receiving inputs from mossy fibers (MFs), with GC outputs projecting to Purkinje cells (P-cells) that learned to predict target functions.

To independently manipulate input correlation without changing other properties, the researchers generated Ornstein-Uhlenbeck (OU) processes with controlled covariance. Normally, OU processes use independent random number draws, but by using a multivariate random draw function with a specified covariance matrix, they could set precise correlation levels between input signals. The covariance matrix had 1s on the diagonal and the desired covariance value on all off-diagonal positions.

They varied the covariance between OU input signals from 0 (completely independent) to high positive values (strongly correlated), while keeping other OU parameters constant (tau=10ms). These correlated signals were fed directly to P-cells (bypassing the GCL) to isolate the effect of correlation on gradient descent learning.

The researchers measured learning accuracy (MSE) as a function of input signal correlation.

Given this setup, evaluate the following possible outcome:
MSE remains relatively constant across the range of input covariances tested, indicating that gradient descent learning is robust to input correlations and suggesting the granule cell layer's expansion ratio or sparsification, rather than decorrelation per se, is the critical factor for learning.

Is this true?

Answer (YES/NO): NO